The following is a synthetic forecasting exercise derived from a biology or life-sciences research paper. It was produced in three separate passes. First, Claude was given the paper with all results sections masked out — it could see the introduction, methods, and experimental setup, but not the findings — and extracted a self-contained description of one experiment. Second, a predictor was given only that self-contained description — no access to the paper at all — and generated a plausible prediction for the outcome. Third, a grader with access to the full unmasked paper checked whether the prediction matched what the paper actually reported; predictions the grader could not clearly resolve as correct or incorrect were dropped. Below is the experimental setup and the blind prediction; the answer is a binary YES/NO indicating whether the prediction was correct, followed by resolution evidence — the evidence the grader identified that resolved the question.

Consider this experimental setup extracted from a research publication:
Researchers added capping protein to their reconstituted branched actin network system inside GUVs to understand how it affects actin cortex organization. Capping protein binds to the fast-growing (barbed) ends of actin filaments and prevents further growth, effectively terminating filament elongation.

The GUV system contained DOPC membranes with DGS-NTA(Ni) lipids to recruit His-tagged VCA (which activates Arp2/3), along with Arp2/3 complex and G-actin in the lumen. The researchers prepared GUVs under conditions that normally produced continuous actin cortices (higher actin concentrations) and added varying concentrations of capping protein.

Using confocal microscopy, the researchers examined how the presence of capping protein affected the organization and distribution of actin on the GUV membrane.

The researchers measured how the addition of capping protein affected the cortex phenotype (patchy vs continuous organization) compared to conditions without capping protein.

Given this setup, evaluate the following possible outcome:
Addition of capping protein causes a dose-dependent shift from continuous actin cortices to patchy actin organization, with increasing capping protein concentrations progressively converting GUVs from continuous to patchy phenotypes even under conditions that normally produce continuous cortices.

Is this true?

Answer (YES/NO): NO